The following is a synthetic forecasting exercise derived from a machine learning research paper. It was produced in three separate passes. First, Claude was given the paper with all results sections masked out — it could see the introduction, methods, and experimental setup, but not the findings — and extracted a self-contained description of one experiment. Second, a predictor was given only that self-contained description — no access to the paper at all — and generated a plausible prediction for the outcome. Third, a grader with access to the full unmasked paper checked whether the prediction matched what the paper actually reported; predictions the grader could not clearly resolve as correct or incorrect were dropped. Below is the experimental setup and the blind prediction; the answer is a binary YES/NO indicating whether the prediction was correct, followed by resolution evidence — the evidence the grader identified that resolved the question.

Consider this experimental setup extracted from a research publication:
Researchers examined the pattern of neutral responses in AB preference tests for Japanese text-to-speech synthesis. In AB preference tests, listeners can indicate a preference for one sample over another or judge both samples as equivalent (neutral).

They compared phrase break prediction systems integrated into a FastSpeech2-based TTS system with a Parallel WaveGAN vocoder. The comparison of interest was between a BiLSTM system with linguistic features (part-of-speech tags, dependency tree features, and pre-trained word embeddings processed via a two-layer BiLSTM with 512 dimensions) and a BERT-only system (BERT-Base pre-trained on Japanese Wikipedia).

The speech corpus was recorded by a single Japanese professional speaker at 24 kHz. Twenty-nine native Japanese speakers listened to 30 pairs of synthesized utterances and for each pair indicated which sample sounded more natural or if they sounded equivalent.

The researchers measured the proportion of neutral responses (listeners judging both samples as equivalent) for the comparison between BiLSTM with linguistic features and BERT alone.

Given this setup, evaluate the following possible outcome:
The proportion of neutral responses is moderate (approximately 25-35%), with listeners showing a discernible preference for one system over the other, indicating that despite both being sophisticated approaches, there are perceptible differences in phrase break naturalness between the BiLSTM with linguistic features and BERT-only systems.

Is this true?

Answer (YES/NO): NO